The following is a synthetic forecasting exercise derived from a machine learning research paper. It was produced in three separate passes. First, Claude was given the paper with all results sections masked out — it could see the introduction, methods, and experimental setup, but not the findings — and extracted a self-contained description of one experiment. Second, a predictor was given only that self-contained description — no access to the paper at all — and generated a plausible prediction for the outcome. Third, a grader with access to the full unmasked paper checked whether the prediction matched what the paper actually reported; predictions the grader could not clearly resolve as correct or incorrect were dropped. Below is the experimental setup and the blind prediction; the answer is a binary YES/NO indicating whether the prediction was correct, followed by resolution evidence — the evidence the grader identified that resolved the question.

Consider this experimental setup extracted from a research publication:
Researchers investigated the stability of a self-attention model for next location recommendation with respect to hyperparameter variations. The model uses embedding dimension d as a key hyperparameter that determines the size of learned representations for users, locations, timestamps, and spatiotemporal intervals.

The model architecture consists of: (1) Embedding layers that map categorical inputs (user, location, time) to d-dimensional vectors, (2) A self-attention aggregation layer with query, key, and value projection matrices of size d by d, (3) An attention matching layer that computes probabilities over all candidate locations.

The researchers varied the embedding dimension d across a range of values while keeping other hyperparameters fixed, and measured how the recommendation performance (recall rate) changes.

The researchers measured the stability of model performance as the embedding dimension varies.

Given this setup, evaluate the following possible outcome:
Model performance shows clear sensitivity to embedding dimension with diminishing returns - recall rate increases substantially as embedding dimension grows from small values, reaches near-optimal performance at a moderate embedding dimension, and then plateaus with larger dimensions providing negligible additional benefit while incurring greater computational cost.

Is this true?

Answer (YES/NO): NO